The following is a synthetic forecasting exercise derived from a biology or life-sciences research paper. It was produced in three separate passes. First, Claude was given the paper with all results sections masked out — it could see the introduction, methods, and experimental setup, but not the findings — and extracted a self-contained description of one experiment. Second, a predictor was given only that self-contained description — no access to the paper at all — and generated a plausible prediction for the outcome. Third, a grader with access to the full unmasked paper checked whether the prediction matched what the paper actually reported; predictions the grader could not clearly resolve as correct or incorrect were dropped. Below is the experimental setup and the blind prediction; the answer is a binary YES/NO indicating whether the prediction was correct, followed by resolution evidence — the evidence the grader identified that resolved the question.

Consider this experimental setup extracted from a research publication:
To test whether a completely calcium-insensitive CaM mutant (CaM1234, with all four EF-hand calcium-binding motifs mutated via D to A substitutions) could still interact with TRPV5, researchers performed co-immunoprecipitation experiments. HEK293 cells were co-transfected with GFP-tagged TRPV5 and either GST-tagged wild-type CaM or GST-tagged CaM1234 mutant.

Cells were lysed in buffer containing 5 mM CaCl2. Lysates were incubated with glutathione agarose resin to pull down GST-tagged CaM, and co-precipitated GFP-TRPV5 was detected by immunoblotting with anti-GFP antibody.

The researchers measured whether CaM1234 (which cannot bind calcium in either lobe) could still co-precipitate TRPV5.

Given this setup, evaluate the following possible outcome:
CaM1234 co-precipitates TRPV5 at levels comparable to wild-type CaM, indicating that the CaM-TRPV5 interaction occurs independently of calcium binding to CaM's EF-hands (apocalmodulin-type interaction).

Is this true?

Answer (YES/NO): NO